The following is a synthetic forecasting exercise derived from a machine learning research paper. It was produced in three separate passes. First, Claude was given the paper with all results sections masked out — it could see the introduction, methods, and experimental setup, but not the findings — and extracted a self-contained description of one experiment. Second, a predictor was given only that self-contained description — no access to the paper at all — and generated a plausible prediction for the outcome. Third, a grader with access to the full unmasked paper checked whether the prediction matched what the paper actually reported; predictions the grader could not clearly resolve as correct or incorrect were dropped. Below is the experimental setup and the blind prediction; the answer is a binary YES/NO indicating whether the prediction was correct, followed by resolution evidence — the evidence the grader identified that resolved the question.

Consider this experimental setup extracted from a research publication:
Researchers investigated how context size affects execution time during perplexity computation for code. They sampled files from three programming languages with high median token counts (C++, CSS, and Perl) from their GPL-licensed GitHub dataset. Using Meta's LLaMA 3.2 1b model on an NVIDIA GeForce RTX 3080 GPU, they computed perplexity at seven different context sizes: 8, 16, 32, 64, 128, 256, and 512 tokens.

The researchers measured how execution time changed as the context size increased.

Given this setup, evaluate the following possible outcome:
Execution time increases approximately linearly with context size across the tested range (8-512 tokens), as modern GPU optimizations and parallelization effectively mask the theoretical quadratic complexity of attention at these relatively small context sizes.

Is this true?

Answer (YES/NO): NO